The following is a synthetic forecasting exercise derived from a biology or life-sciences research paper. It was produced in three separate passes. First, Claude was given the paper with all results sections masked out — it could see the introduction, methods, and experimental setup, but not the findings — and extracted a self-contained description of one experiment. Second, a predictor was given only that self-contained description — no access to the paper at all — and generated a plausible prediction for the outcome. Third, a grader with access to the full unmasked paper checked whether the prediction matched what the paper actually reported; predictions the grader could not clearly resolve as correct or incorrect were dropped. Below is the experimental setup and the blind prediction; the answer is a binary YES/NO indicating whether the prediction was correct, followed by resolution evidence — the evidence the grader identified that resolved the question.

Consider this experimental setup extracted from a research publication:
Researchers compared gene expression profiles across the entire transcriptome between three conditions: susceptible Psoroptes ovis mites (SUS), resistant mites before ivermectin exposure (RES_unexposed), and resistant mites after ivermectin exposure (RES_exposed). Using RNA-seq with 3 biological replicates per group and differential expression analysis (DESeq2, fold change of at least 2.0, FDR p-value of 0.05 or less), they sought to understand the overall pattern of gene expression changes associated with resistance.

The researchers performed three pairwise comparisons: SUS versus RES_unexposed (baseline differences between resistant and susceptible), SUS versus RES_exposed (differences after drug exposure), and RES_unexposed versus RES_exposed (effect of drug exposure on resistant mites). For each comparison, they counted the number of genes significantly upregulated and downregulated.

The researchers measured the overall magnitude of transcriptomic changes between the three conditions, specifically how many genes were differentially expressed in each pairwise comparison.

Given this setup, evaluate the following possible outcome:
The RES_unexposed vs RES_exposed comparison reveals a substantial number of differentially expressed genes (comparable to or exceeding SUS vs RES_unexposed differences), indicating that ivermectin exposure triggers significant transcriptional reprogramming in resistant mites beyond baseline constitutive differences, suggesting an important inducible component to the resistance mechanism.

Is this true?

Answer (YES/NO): NO